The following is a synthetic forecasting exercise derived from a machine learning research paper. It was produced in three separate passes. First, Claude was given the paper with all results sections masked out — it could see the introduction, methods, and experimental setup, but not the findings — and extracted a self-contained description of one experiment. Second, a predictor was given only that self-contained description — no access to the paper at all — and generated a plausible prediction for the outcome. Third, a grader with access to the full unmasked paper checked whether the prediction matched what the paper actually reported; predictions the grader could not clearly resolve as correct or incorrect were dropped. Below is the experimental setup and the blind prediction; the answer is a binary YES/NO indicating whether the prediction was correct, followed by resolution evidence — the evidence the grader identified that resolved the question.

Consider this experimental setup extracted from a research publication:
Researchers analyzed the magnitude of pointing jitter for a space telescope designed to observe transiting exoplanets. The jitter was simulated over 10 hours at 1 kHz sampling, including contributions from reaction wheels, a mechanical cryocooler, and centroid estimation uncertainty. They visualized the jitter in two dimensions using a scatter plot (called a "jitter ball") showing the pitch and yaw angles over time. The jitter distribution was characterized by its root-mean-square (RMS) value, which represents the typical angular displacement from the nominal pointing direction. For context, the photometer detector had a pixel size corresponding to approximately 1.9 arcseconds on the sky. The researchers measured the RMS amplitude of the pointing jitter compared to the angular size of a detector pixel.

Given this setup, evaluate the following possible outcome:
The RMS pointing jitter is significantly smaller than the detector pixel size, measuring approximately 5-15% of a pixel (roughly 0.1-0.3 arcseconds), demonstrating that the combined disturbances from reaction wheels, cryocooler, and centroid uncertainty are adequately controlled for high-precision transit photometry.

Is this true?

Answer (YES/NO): NO